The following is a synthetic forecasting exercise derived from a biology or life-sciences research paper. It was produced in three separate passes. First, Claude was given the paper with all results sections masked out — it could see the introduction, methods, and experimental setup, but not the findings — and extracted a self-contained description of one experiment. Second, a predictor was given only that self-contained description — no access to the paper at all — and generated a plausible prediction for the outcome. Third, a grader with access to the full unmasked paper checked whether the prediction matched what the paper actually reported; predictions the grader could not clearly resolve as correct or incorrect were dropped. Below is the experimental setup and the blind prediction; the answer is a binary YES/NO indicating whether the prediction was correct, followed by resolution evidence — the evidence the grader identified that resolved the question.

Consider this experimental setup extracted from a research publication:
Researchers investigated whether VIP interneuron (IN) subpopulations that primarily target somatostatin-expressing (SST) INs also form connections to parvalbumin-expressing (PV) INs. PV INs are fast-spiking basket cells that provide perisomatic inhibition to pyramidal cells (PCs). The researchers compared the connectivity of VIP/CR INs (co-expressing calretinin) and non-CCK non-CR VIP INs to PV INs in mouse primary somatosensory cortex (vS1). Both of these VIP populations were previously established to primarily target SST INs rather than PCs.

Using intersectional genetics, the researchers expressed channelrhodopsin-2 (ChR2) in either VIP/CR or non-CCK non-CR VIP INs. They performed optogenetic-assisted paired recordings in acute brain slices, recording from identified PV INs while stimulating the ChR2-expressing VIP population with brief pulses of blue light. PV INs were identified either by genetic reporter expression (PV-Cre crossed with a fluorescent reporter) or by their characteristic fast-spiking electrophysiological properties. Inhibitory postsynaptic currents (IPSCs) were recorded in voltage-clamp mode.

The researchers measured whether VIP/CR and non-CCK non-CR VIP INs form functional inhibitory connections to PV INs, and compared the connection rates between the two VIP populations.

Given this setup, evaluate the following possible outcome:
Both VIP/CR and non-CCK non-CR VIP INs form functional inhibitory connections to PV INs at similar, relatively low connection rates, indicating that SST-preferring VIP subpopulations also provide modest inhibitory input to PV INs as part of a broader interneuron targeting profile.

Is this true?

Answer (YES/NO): NO